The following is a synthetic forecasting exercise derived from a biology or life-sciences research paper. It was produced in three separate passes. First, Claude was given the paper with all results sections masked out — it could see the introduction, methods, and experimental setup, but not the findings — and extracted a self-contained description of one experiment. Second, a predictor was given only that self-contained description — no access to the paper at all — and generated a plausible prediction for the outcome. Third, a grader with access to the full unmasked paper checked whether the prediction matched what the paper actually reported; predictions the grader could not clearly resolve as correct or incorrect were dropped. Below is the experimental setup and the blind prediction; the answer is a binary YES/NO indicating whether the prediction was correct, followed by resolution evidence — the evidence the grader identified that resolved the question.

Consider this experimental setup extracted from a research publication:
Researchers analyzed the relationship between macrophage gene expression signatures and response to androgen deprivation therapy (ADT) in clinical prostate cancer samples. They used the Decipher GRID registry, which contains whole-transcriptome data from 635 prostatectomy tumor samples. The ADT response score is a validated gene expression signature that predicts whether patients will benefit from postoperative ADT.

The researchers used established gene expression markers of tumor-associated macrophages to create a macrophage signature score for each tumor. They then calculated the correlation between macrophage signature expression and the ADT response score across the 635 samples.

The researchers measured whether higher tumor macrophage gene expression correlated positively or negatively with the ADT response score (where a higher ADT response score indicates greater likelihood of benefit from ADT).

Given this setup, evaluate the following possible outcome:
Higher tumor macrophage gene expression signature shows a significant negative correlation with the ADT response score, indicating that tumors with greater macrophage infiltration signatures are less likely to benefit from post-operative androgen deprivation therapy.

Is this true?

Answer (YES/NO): NO